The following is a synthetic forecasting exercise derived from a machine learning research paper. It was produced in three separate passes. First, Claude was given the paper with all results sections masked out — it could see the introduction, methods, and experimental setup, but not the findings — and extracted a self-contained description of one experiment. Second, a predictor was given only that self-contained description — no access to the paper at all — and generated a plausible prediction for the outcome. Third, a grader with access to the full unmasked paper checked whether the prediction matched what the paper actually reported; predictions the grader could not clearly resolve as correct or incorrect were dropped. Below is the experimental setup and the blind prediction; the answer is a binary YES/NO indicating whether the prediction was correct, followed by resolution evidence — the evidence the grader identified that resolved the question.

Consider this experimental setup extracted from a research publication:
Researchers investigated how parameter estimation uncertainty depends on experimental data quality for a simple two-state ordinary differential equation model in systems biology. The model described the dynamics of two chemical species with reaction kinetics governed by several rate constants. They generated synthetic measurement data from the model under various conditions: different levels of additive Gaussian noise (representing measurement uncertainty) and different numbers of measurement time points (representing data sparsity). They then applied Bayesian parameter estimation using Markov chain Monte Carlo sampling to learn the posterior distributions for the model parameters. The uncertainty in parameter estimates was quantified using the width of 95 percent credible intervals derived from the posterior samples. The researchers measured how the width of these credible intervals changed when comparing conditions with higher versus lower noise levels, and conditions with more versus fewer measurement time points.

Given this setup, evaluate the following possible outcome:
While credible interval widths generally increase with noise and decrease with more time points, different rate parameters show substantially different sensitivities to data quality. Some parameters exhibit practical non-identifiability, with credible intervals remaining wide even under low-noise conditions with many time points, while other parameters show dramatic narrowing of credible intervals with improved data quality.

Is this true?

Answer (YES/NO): NO